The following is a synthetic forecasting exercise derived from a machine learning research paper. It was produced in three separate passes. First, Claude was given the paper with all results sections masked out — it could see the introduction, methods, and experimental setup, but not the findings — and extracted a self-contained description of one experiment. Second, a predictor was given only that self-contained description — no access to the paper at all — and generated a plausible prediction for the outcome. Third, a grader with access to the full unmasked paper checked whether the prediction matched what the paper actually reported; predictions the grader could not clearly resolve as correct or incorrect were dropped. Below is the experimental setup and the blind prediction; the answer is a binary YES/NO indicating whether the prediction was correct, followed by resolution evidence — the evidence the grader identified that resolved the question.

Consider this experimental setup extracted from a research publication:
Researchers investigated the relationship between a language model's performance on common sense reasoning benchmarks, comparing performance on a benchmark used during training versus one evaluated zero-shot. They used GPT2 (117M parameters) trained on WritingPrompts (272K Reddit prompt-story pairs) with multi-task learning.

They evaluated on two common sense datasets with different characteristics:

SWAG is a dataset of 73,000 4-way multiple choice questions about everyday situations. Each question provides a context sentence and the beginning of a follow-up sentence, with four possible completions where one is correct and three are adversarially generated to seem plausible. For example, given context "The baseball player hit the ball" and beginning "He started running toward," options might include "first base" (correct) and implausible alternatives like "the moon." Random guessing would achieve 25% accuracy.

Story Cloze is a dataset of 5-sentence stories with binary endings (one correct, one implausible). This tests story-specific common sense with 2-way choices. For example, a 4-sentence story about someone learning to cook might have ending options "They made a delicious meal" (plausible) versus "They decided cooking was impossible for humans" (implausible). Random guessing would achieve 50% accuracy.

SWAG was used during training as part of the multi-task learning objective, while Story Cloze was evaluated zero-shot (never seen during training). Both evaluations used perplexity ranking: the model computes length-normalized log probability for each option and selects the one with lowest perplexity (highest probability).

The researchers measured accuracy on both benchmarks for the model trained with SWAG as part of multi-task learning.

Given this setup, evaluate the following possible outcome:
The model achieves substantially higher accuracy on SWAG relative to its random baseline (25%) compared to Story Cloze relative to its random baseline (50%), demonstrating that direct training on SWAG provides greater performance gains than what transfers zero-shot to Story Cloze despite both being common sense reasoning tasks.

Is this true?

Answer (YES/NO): YES